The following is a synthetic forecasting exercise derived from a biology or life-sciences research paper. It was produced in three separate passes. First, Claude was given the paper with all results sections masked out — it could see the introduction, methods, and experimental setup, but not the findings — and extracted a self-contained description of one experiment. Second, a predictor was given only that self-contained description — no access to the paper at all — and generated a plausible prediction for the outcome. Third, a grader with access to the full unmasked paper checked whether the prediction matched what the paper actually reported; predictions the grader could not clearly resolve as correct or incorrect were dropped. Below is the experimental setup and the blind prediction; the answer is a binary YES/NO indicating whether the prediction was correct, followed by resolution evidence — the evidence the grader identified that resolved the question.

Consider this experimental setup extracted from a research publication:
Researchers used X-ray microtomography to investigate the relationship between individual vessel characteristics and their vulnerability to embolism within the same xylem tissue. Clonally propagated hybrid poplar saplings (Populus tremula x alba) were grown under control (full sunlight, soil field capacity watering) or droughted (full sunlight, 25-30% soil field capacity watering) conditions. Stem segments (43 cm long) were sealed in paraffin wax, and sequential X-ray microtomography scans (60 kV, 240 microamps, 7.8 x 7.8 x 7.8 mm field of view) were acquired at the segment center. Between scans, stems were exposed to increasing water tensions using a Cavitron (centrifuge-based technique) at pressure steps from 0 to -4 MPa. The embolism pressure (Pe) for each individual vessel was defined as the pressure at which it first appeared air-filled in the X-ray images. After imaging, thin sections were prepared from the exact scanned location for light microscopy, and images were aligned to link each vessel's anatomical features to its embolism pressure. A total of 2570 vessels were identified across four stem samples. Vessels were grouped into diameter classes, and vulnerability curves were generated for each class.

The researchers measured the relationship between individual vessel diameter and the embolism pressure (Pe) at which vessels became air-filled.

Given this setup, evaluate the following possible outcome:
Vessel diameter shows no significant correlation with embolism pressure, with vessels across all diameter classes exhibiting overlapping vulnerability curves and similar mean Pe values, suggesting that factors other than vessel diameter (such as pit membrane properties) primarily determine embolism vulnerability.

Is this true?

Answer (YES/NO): NO